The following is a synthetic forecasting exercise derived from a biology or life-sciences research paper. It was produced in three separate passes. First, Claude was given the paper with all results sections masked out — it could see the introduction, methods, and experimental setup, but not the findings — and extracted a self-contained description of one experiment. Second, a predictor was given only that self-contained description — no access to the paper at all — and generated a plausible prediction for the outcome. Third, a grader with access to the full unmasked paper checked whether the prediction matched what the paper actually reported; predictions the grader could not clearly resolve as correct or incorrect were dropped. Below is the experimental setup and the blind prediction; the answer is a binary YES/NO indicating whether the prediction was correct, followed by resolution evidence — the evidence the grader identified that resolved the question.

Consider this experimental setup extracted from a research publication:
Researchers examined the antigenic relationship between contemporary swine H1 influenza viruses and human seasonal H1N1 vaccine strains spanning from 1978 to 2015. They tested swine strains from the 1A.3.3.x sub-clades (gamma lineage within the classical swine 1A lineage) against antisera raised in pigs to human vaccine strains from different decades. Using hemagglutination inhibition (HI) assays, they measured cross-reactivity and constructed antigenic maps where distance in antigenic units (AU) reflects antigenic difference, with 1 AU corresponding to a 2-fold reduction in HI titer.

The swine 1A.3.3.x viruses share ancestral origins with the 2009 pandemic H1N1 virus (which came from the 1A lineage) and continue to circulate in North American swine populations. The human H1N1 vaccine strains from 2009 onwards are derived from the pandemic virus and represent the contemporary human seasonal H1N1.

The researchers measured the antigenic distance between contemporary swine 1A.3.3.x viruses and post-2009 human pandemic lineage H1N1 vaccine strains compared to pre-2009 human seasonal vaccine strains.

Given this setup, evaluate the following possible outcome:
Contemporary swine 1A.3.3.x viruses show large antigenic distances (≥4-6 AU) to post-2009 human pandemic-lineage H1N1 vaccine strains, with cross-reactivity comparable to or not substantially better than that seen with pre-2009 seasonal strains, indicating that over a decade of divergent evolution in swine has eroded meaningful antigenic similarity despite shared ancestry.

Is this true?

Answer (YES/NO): NO